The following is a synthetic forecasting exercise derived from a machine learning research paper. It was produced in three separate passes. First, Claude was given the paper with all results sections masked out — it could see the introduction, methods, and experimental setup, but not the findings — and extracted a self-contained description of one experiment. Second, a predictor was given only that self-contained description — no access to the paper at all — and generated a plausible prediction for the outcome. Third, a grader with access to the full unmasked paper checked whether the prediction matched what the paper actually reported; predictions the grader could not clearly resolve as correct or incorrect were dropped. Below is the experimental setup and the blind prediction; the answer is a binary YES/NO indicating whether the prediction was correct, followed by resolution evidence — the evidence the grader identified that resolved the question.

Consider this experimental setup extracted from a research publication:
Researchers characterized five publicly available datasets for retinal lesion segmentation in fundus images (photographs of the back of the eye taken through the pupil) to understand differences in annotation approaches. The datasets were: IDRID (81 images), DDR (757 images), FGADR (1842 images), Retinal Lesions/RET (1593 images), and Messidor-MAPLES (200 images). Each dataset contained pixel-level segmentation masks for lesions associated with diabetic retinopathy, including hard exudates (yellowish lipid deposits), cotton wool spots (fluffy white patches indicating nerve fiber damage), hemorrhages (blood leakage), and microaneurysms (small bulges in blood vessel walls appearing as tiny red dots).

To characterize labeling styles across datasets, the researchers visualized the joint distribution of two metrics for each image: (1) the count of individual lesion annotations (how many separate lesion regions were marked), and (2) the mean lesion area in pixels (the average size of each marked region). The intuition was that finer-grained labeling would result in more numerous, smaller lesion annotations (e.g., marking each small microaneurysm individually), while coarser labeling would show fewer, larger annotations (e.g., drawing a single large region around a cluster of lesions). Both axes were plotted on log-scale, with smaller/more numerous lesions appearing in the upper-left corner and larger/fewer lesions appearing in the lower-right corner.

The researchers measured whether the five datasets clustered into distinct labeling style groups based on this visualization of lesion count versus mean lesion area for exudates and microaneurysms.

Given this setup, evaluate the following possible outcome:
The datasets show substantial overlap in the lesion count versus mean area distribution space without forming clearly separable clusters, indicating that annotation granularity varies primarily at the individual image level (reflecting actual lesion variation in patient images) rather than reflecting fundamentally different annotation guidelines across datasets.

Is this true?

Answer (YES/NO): NO